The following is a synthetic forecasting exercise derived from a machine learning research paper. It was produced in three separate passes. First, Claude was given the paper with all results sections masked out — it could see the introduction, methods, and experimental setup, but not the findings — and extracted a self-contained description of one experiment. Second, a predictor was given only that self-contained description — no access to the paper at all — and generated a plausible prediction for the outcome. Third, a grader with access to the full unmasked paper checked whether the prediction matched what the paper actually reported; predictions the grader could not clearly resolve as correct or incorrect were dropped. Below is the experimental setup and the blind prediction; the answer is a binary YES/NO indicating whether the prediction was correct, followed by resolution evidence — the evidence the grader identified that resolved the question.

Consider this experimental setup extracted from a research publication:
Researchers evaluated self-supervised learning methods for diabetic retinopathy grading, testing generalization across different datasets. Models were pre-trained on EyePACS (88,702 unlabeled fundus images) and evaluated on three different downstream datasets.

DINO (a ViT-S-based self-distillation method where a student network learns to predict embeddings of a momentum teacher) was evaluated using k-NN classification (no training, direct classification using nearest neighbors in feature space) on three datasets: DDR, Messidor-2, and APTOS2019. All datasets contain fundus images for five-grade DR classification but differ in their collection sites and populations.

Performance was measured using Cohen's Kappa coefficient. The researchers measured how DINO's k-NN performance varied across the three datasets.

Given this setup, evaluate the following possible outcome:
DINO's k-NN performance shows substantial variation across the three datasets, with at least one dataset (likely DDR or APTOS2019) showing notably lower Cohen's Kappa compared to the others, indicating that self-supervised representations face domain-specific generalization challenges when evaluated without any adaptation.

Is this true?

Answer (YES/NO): NO